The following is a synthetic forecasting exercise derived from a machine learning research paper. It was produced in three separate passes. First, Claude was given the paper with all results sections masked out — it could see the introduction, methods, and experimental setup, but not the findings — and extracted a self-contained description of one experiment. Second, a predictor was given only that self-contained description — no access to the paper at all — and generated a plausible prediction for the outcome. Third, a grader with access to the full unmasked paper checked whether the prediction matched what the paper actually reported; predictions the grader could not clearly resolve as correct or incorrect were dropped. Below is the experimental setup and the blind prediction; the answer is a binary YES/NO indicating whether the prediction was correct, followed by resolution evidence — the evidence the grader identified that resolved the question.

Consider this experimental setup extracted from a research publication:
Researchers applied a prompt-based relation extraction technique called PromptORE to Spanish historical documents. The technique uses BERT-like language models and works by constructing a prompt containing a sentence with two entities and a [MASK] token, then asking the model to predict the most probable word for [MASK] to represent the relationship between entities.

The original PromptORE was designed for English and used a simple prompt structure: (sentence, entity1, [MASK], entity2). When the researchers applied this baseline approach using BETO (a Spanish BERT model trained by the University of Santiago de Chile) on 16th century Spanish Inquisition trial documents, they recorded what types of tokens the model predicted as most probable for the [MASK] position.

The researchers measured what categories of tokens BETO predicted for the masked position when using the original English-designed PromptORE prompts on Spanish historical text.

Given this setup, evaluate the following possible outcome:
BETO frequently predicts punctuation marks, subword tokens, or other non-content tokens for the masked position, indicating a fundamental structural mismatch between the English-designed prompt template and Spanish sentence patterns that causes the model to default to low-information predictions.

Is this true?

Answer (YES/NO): YES